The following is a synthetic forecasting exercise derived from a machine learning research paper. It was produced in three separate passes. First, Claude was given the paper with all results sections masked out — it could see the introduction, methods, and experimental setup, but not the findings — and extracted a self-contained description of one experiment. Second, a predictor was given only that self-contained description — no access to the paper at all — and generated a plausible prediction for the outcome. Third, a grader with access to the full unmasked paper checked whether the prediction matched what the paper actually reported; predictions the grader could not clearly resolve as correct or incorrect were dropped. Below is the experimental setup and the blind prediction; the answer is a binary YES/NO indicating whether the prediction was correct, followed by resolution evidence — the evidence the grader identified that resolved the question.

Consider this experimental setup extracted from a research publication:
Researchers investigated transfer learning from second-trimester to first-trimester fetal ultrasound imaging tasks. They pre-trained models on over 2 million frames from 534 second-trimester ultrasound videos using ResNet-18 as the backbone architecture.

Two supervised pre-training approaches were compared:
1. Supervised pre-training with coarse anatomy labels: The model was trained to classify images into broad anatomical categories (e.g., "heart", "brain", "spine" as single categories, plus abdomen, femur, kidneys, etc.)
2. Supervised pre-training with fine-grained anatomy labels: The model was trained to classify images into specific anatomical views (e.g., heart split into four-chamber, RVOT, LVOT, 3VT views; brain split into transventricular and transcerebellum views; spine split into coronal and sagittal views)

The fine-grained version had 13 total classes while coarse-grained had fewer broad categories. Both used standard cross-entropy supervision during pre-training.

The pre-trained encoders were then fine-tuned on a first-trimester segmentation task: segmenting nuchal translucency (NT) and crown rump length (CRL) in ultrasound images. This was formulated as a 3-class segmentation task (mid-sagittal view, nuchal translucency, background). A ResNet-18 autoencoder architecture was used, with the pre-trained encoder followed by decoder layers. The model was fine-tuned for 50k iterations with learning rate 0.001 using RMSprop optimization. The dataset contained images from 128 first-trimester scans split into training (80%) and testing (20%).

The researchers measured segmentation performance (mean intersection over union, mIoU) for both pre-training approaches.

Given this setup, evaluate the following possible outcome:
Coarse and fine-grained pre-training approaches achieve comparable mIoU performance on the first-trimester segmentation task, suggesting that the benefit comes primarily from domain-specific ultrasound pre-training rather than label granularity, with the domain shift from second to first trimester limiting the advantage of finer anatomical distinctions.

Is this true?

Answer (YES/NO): NO